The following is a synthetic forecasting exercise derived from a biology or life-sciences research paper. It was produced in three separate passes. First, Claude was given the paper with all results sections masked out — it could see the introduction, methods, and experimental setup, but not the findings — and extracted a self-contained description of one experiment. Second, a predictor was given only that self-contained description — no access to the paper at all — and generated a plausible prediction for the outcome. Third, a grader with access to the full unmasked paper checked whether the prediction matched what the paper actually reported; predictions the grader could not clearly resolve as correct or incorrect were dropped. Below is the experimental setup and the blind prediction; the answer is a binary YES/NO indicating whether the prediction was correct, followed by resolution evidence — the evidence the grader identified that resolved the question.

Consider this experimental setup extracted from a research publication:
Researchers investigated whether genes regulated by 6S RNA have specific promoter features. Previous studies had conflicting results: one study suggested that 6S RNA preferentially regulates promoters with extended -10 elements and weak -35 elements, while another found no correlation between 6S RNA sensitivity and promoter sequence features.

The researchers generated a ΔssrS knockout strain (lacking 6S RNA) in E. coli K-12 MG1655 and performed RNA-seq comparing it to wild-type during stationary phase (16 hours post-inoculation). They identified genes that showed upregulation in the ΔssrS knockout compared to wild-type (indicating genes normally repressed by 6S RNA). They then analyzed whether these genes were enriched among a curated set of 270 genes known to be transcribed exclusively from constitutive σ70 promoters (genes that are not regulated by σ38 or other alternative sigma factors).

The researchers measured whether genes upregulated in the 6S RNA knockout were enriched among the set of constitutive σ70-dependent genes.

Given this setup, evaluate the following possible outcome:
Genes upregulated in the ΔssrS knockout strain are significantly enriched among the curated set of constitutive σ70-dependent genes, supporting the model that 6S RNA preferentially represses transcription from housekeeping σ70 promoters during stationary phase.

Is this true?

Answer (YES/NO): NO